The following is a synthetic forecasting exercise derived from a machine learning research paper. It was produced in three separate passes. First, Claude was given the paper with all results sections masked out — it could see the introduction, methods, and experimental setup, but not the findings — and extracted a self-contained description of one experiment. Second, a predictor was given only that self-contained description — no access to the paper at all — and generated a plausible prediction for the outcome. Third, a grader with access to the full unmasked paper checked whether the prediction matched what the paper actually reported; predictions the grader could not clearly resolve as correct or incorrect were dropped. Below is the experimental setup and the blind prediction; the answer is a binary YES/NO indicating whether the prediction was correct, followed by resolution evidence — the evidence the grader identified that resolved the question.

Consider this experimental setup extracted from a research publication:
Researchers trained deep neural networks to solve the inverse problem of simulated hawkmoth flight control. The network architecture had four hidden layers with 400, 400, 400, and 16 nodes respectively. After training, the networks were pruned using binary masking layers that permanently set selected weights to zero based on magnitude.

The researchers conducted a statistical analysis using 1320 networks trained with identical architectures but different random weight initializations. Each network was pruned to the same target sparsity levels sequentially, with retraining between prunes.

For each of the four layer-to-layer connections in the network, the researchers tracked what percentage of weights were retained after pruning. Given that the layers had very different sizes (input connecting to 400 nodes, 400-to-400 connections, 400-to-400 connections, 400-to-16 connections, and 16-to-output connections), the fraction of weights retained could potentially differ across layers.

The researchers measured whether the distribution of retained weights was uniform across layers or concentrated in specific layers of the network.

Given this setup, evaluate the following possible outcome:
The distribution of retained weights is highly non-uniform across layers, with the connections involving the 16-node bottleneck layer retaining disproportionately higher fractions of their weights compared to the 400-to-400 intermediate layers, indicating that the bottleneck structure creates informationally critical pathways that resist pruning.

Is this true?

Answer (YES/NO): NO